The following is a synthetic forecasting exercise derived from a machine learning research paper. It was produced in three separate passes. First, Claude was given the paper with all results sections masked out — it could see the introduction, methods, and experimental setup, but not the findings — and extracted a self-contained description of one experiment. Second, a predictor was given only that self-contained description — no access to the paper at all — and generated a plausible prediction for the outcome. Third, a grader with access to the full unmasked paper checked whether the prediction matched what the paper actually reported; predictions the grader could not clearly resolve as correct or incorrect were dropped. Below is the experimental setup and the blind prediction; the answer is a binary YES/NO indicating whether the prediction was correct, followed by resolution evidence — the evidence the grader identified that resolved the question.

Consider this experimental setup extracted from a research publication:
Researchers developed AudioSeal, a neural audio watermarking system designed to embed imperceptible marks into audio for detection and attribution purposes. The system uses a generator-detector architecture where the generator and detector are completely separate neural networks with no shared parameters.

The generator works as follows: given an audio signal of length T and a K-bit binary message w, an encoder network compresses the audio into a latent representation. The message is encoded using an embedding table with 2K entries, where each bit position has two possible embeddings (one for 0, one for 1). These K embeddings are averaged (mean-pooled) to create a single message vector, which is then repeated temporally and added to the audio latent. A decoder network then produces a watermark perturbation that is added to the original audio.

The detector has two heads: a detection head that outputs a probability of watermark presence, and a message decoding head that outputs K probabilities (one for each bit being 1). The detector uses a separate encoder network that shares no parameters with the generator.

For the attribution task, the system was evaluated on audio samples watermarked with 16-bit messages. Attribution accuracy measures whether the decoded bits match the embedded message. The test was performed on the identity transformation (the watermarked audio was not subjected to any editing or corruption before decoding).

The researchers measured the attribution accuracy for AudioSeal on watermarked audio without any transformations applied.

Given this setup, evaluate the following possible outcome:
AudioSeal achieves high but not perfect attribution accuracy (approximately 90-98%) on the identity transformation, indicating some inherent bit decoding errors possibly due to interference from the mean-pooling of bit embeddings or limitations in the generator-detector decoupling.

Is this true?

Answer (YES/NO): NO